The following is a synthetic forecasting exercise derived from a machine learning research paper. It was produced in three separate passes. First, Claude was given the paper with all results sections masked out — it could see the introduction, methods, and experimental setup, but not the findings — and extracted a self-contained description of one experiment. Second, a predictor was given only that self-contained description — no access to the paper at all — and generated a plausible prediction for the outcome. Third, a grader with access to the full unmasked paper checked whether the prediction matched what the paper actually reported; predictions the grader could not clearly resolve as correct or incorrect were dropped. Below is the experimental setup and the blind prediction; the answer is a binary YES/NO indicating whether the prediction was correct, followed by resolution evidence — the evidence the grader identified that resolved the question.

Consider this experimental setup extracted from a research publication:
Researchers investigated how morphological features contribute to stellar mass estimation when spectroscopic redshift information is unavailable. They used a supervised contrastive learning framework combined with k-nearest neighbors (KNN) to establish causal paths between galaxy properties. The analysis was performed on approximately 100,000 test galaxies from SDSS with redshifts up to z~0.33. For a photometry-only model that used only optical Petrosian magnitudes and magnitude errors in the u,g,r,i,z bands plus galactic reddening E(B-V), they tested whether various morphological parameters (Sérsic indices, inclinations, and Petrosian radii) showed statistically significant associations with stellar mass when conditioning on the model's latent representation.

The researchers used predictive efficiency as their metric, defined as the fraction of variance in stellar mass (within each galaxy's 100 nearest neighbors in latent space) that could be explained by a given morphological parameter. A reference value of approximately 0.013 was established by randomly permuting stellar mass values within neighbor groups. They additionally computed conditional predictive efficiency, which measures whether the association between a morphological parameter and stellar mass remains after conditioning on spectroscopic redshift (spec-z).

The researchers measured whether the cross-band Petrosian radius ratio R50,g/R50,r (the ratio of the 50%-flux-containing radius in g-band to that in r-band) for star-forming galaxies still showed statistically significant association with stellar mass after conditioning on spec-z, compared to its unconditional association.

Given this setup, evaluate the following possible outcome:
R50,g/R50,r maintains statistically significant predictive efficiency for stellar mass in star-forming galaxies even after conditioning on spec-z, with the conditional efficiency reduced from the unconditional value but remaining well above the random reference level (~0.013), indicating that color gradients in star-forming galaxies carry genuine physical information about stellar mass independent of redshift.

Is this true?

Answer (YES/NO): YES